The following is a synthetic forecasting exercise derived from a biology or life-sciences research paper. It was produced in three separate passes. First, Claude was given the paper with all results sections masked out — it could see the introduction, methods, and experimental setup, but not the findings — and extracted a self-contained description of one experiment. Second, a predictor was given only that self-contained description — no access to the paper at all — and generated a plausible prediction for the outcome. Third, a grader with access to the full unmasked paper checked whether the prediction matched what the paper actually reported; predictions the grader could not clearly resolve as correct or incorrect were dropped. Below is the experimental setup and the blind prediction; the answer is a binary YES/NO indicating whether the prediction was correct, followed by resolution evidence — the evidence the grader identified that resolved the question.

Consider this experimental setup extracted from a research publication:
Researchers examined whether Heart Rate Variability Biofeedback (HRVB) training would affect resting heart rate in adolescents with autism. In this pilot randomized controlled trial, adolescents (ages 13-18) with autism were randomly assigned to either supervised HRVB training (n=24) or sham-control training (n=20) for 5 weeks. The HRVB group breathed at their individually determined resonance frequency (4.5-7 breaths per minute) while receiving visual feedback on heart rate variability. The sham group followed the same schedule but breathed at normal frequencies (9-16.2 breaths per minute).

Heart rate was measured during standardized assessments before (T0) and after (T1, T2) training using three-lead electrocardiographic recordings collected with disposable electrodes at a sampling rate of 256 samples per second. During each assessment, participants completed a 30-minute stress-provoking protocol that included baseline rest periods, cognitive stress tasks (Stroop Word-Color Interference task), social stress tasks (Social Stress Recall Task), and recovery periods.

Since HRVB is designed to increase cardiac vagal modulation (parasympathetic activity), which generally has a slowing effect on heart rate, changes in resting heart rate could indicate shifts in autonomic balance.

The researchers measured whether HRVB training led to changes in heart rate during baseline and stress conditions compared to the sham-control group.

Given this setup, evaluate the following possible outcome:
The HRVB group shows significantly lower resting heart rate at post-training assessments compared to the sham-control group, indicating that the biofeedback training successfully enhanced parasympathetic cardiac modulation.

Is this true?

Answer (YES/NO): NO